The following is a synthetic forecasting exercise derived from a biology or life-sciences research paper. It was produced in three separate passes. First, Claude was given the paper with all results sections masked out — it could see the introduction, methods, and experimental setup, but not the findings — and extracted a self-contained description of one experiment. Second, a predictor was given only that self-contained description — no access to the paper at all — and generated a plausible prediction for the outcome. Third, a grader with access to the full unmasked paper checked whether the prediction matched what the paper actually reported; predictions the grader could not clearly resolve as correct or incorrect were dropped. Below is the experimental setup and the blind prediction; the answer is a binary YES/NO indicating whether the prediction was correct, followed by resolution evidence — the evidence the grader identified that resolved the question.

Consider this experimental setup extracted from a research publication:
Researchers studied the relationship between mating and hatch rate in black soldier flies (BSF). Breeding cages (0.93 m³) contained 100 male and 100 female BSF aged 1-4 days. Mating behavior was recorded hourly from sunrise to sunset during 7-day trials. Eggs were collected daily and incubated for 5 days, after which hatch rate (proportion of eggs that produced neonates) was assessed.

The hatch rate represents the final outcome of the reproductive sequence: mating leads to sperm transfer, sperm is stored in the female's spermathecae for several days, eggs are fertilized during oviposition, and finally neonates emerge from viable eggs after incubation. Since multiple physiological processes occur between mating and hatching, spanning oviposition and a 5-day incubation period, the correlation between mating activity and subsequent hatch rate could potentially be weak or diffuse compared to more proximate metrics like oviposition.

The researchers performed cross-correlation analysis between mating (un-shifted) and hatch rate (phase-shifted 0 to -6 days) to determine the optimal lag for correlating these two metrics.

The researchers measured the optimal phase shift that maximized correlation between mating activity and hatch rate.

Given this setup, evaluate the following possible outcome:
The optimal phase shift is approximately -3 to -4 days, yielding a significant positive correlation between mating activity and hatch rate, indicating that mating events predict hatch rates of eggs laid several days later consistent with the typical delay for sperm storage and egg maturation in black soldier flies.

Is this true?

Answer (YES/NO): YES